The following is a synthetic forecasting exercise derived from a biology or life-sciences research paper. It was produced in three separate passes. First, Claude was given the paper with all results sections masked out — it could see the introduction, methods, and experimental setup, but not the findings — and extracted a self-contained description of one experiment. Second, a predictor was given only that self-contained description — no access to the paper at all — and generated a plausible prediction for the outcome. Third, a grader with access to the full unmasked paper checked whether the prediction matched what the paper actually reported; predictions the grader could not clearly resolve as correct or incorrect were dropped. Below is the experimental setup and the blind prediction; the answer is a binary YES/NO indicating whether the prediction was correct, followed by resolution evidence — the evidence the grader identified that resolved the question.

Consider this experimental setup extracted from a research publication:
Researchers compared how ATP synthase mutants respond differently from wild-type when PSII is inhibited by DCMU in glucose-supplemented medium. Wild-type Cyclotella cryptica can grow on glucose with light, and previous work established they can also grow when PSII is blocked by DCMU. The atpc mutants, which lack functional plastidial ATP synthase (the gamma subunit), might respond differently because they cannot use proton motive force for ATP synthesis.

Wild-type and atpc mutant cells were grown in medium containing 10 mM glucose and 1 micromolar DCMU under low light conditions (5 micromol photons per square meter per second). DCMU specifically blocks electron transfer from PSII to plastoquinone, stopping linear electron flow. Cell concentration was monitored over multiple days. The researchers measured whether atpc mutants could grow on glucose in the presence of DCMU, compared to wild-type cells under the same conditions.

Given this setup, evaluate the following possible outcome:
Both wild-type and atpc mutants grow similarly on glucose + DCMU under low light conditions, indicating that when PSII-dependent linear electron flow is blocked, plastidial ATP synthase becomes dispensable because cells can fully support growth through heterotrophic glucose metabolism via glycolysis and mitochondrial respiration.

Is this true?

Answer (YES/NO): NO